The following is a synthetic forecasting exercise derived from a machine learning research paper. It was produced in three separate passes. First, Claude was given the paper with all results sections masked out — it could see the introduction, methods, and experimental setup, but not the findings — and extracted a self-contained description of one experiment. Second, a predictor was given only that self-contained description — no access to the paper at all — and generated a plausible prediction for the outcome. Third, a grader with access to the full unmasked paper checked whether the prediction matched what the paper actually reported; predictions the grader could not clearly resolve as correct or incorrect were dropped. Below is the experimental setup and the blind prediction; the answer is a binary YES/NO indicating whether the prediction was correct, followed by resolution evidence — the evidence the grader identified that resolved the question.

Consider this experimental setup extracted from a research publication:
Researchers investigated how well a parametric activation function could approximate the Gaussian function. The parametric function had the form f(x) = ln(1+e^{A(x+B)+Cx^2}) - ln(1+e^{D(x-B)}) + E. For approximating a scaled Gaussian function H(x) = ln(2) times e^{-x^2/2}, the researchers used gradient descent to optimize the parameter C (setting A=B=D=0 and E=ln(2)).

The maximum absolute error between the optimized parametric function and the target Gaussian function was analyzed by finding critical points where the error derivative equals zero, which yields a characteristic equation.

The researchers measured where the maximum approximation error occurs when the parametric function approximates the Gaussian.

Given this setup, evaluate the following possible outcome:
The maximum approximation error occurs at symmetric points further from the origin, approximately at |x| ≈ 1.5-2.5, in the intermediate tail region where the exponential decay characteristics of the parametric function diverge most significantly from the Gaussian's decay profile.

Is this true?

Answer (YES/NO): NO